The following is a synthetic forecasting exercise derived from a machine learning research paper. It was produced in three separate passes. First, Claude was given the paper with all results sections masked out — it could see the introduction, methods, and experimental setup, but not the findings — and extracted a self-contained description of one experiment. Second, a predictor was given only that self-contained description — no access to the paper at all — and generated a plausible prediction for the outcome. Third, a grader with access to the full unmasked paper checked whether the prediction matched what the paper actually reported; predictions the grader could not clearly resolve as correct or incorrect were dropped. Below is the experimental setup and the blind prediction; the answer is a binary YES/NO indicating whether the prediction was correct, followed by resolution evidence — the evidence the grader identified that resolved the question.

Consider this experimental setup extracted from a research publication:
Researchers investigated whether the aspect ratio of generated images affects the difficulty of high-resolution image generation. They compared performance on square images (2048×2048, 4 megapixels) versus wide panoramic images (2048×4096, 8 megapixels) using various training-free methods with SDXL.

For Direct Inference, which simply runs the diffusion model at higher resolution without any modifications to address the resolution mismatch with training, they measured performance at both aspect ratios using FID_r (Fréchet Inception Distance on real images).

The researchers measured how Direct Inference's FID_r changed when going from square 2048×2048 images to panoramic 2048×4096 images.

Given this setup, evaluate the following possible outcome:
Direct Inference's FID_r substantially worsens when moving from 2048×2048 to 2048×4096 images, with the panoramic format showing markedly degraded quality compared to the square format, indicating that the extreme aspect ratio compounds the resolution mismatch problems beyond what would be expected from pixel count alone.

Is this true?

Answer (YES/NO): YES